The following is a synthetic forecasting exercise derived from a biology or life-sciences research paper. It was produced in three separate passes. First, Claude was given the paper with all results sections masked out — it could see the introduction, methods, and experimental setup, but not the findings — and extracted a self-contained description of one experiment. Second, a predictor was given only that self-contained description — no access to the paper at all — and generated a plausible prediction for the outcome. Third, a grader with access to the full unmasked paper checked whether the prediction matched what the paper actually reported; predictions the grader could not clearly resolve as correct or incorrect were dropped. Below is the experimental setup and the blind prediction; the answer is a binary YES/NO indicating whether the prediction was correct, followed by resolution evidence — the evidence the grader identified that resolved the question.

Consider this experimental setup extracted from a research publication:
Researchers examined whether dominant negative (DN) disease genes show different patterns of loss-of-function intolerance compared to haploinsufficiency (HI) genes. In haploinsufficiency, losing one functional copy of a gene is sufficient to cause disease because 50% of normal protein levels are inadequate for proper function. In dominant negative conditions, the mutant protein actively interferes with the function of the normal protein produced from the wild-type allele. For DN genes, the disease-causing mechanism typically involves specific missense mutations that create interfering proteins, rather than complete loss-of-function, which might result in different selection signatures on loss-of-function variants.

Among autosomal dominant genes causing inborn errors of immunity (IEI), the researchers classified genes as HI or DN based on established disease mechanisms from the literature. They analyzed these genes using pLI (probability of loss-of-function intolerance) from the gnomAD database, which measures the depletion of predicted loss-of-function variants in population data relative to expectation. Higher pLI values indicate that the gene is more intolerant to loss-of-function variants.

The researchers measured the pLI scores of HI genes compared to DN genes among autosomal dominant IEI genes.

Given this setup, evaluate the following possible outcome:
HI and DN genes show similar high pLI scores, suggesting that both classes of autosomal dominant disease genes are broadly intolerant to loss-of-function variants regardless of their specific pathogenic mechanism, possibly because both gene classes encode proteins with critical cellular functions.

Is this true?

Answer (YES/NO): NO